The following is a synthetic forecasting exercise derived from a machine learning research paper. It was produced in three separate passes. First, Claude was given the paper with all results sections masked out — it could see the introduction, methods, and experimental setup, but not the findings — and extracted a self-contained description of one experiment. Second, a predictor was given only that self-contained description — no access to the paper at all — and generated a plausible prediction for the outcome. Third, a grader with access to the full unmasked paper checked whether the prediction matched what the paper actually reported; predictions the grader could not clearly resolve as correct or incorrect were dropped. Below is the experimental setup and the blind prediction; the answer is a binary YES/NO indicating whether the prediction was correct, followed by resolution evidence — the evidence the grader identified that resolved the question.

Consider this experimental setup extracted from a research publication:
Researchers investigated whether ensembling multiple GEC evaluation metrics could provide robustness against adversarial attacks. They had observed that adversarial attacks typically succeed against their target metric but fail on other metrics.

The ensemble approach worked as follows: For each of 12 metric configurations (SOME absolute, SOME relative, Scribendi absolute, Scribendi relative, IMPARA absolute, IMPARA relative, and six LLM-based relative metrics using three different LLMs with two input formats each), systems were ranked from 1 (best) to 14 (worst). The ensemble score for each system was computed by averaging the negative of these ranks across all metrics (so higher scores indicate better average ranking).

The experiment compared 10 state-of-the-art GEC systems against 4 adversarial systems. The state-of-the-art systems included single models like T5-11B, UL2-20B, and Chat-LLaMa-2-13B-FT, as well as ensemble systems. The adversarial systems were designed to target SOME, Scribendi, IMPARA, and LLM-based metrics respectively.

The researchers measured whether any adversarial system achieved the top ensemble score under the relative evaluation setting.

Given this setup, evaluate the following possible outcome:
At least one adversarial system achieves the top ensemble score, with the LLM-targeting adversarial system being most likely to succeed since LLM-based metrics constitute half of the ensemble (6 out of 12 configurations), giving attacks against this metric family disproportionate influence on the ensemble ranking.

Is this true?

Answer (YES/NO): NO